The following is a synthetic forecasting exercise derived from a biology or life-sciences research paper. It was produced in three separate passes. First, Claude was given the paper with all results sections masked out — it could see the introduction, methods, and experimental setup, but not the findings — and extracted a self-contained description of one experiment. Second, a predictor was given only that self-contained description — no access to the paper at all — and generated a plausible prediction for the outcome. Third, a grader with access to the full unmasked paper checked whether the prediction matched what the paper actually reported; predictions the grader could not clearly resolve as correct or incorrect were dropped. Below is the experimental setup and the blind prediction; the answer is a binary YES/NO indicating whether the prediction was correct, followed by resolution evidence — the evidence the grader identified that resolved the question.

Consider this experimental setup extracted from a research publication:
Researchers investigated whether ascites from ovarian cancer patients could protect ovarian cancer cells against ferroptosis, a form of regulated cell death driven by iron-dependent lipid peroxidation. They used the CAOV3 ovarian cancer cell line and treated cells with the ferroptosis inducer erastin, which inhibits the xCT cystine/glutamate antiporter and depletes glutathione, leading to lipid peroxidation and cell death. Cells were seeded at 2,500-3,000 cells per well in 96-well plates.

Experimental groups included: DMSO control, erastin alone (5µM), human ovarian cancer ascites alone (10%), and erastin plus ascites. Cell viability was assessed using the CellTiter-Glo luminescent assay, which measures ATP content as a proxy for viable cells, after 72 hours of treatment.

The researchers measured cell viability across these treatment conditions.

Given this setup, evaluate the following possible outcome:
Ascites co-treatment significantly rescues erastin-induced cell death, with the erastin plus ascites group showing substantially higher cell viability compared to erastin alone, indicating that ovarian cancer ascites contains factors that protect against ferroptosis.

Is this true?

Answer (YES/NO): YES